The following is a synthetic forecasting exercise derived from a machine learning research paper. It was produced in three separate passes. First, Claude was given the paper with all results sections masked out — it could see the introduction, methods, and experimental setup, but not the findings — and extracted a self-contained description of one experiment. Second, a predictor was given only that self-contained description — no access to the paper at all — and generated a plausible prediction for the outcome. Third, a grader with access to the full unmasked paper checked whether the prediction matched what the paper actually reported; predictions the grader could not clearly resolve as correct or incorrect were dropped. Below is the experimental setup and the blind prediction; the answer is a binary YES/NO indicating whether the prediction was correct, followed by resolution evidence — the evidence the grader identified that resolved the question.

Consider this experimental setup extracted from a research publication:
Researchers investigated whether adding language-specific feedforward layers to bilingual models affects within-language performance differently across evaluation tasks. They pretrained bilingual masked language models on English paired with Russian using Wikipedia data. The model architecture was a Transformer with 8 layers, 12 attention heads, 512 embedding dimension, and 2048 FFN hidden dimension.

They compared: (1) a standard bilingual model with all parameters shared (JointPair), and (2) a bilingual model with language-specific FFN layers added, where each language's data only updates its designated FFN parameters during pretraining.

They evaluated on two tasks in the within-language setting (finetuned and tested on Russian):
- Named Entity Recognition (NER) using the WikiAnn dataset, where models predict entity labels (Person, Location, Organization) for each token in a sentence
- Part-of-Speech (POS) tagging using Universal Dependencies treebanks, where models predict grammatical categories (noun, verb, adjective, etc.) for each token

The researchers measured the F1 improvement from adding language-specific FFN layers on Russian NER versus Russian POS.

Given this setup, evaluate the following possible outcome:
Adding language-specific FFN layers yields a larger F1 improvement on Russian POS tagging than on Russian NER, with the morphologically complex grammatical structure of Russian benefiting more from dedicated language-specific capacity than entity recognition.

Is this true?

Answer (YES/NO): NO